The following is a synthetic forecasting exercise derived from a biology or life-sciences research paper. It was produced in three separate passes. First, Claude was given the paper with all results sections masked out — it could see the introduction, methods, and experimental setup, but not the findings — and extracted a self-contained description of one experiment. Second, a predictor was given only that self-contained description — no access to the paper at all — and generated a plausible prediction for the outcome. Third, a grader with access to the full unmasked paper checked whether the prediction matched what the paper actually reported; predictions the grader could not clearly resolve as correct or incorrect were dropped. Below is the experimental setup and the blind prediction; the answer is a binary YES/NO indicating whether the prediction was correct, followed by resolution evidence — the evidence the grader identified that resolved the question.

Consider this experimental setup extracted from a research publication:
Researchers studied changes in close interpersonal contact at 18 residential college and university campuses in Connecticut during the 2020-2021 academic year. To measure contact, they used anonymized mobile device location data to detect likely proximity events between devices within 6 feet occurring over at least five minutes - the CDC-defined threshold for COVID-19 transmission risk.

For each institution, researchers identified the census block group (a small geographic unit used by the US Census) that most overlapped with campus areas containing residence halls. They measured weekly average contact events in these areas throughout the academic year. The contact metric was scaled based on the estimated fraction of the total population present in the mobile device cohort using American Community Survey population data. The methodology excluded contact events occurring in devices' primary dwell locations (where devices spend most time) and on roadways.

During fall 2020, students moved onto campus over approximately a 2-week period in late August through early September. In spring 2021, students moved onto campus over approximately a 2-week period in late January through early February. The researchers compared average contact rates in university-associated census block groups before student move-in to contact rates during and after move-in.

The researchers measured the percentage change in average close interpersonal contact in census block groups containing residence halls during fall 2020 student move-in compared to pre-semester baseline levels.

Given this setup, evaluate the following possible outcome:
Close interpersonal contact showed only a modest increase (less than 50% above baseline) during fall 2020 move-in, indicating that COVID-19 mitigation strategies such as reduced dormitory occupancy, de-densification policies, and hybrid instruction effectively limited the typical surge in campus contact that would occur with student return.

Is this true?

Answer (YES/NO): NO